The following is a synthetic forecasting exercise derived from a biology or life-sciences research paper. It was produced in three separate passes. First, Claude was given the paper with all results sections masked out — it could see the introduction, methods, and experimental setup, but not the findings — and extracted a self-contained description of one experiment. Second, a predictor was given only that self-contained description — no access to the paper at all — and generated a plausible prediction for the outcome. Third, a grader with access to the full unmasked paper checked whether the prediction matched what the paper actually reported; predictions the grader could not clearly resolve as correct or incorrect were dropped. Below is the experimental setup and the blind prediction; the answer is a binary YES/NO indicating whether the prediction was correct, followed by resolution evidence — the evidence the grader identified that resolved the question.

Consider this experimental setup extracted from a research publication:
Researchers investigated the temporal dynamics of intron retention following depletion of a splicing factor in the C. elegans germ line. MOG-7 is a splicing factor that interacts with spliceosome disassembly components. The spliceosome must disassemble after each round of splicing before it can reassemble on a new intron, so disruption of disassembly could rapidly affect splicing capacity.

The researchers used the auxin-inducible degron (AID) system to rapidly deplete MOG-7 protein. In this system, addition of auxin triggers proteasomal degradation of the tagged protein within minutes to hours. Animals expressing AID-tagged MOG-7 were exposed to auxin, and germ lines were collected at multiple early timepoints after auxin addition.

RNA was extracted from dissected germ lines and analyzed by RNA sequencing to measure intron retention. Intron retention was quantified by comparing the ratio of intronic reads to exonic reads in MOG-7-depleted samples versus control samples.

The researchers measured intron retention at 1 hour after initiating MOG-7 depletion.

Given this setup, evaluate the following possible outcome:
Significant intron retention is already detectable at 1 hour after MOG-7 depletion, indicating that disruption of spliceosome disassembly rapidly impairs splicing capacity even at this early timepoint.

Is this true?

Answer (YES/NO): YES